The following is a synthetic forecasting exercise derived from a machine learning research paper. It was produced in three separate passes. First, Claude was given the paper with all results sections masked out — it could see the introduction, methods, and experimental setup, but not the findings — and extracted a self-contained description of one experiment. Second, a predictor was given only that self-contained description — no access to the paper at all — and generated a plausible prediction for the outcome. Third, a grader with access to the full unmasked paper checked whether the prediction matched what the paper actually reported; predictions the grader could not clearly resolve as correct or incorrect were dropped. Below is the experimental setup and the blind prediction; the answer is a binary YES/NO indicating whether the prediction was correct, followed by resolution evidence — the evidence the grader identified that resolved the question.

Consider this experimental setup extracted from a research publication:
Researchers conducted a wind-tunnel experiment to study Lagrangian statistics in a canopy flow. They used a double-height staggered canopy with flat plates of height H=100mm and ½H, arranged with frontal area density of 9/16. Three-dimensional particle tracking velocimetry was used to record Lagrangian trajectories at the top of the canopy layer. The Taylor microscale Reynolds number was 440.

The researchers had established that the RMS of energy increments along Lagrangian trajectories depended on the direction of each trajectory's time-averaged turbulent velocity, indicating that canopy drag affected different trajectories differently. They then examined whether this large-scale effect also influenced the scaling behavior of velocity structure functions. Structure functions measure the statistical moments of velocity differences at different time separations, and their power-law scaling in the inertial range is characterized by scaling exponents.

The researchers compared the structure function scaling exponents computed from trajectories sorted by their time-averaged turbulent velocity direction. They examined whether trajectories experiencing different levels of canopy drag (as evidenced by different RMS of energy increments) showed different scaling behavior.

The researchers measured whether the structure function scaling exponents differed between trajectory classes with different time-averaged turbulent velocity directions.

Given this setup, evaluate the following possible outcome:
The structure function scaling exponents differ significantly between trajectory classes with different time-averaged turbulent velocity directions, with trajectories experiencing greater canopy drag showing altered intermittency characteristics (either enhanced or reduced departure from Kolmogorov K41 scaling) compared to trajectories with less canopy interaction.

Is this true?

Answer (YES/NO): NO